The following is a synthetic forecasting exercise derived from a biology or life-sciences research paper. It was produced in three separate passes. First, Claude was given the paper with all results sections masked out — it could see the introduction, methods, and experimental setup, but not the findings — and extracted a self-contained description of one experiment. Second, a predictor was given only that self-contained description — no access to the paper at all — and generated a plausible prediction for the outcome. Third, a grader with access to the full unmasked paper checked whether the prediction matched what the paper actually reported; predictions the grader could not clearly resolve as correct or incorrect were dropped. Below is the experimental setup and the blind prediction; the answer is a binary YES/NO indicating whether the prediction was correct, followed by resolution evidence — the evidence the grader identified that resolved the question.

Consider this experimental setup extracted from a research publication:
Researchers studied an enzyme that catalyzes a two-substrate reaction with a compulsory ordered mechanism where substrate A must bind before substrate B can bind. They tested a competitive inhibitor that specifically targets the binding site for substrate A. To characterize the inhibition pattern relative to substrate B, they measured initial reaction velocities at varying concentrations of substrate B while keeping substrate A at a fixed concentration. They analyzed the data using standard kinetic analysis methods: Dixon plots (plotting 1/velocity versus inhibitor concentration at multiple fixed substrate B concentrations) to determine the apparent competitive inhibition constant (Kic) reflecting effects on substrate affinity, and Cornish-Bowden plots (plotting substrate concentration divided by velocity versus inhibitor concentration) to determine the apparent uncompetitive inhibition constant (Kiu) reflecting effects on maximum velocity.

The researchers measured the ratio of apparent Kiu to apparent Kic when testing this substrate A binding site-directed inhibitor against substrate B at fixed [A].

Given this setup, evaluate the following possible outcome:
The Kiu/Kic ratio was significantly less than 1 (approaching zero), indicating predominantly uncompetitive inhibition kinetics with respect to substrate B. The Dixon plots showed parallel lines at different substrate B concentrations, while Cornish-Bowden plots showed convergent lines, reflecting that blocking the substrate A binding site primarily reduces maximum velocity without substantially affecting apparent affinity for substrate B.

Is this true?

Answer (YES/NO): NO